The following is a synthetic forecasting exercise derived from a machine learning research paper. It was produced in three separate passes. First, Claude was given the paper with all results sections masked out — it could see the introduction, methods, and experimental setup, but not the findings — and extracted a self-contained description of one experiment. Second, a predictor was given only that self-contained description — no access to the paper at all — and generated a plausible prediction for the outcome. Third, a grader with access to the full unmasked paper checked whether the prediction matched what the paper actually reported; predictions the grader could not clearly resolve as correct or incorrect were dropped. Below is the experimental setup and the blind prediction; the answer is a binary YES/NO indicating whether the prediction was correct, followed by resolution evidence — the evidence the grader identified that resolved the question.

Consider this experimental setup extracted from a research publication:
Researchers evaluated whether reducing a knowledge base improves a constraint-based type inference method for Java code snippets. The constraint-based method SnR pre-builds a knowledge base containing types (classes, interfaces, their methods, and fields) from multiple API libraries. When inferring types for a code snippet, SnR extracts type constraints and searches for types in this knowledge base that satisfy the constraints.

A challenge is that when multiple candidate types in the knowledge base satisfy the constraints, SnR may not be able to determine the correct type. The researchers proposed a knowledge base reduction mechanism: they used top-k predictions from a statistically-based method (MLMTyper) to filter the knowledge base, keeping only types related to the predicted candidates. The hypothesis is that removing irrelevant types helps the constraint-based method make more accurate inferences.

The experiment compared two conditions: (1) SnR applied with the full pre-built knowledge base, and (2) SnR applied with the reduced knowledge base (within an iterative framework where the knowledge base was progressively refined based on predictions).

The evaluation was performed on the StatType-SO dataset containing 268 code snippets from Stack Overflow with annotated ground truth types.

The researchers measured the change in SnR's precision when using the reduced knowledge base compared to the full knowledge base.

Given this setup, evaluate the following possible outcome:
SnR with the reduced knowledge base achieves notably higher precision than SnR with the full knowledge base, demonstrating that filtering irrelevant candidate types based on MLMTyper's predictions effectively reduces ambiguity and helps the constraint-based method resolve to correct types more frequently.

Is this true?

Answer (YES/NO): NO